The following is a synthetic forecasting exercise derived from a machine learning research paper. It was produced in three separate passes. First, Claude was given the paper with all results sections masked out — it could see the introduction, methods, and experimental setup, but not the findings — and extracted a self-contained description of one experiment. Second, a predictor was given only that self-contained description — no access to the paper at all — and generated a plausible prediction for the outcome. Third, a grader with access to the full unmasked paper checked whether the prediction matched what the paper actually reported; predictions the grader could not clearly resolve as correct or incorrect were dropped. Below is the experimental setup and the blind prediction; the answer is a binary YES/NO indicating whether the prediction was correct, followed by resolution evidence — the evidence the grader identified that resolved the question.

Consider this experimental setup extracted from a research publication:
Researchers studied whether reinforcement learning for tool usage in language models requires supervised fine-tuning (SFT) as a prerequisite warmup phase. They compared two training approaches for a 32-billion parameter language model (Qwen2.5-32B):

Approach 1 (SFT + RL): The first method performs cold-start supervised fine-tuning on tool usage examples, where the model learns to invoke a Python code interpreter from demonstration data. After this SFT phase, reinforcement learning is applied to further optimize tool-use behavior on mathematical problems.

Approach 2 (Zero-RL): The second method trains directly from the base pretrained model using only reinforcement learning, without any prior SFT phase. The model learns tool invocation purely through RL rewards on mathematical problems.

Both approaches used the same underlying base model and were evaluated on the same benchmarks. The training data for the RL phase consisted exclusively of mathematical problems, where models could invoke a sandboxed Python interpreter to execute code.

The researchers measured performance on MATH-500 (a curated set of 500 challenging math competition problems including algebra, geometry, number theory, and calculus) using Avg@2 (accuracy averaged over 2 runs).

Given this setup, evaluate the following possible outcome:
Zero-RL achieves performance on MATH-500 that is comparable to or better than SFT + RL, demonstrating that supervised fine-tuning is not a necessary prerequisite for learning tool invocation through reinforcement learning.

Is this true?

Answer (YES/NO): YES